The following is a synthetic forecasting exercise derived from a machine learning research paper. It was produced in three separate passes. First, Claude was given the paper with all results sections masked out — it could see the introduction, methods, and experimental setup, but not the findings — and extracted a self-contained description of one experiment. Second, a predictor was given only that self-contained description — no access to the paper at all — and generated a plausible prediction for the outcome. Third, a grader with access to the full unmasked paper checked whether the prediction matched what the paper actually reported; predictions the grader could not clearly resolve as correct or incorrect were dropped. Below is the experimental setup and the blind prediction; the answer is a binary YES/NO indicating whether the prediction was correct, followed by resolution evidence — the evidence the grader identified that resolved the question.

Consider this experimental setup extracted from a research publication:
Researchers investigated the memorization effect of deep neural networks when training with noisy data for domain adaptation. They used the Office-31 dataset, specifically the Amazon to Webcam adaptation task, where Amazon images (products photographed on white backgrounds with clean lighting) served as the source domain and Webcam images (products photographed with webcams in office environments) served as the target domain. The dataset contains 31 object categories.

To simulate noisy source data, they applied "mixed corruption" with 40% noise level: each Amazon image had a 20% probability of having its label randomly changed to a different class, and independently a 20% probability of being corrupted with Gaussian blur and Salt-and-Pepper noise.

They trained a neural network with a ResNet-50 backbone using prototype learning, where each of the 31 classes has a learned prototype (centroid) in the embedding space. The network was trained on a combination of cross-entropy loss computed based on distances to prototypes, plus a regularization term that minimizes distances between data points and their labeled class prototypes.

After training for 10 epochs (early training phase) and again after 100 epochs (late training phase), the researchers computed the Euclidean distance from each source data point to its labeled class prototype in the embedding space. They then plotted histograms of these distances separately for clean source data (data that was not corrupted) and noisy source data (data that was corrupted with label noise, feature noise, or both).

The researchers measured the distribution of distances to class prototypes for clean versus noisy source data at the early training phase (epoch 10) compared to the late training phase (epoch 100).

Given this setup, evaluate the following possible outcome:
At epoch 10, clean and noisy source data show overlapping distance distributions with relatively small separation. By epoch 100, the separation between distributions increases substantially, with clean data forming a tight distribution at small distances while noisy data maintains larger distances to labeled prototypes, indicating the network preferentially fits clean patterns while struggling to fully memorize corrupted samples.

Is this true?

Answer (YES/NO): NO